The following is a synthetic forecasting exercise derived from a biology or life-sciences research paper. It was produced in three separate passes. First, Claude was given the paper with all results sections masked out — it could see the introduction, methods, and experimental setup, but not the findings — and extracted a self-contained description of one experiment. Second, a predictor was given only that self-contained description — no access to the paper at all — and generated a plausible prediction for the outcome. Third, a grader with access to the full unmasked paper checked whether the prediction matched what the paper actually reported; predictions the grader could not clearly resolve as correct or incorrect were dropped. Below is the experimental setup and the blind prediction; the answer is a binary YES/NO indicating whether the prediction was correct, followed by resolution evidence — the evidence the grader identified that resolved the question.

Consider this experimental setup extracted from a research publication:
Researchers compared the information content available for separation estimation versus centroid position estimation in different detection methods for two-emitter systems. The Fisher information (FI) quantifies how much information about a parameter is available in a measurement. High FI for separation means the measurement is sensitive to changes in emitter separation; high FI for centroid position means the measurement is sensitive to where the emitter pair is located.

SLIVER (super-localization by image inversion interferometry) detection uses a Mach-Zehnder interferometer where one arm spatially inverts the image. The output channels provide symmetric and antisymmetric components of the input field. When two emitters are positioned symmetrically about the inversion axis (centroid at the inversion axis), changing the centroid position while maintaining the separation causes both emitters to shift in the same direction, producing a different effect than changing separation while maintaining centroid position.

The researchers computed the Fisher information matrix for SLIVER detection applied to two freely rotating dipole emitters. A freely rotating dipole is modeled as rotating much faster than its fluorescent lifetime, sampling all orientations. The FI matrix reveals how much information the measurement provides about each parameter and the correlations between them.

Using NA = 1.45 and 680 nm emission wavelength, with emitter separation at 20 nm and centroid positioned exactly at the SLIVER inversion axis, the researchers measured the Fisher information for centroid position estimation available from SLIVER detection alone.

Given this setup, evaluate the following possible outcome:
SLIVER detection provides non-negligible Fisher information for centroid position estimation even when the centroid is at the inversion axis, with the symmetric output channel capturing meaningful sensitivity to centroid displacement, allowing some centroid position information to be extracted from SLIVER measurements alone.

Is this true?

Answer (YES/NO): NO